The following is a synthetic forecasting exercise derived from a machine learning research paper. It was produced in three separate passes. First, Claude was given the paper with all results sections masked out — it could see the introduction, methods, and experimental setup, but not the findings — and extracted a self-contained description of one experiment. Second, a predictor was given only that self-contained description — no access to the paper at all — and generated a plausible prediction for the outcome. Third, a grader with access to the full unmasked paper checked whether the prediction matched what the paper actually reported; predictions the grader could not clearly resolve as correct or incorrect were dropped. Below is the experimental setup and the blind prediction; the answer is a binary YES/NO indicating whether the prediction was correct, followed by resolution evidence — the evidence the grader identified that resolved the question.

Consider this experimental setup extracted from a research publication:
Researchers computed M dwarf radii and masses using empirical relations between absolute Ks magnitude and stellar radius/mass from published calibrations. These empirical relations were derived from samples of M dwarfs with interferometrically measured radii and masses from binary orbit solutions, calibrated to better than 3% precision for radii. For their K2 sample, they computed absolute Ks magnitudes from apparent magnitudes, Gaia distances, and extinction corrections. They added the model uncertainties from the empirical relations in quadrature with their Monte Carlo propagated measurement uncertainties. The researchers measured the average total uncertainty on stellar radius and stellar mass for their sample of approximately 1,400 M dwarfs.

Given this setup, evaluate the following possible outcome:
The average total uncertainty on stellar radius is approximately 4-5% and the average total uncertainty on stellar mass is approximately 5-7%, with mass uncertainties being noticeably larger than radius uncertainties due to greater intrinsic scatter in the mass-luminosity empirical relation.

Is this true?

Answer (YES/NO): NO